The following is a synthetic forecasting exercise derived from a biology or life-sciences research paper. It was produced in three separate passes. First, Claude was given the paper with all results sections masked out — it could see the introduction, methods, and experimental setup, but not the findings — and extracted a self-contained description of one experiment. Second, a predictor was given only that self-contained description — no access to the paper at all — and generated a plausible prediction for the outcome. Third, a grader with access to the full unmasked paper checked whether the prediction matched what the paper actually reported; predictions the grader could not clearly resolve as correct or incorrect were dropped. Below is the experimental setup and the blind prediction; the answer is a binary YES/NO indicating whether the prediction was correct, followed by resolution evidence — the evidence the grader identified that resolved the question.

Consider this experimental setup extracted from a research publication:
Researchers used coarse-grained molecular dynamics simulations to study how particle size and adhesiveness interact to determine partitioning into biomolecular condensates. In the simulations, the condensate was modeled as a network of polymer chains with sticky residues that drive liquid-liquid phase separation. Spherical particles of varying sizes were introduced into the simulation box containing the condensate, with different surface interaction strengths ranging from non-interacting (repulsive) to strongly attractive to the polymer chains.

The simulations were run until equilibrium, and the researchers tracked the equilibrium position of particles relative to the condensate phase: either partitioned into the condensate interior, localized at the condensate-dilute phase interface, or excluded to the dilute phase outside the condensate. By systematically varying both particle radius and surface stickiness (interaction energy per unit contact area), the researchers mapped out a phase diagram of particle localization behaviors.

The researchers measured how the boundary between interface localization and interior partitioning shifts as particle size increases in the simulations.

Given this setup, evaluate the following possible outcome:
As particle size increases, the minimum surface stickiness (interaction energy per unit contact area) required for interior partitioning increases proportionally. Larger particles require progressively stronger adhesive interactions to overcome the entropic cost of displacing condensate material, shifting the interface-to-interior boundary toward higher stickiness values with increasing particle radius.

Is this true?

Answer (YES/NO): YES